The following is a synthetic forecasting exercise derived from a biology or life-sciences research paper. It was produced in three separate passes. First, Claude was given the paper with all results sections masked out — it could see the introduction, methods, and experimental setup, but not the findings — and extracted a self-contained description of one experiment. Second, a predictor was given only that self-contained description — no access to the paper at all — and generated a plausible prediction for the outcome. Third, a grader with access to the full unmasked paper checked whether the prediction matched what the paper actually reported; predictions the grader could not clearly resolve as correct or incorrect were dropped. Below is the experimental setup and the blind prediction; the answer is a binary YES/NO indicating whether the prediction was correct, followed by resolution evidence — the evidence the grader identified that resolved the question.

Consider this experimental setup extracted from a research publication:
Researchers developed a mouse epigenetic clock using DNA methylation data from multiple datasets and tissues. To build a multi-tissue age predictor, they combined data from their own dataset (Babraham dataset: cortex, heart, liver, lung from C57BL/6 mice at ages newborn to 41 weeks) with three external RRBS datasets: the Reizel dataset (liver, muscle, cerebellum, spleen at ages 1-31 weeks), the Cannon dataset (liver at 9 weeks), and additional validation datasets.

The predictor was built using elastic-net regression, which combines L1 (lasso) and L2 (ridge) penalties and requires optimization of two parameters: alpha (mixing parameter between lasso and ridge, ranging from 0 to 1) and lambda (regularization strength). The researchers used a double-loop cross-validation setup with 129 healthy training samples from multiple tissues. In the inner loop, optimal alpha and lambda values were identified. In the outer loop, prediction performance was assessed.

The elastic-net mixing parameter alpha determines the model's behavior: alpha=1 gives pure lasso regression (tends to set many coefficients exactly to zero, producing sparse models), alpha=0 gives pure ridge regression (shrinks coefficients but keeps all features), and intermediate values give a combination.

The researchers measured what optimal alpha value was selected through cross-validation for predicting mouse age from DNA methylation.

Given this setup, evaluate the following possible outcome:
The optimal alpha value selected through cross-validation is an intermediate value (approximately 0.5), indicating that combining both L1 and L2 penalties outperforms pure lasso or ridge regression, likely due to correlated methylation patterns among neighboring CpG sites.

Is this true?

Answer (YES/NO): NO